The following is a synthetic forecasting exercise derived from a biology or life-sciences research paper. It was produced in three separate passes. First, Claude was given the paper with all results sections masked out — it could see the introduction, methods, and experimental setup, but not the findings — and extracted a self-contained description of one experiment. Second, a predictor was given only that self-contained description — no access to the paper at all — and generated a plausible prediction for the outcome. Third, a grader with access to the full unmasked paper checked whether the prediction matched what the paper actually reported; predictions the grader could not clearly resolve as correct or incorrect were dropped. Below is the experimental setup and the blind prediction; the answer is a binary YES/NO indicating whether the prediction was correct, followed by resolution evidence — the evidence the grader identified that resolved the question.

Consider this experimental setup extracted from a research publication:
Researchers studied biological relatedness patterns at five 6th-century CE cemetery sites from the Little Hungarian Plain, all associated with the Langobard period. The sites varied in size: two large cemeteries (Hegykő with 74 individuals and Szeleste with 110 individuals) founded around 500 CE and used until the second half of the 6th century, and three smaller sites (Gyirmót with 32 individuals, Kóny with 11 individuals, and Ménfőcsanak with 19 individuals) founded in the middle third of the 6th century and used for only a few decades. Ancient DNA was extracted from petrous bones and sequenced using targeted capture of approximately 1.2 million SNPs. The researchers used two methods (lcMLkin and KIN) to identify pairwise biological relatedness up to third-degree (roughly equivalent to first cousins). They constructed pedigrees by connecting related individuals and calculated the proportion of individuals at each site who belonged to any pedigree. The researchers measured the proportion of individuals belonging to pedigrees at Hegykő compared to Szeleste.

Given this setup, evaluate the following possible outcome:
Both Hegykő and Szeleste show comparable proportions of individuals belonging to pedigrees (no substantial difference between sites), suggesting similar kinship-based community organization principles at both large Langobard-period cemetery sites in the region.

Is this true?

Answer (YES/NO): NO